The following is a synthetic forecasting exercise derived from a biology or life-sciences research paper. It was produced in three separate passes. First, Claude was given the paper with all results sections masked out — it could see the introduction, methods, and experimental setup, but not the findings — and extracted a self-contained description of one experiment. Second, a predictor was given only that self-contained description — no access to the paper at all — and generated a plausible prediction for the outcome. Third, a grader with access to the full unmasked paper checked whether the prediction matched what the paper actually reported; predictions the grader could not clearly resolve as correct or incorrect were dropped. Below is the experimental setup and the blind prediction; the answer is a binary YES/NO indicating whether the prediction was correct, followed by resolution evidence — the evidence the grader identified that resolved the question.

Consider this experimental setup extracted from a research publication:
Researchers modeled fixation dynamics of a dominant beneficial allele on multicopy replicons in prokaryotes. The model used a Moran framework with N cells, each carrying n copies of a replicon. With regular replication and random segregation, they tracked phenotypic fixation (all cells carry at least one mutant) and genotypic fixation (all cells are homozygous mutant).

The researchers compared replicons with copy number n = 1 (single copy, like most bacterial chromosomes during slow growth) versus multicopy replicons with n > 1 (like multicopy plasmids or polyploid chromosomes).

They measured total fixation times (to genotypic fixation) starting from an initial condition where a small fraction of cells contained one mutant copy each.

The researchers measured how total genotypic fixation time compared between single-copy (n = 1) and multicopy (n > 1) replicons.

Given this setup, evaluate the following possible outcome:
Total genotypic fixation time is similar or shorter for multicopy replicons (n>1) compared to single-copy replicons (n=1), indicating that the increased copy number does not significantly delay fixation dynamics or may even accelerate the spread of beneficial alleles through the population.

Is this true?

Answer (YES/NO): NO